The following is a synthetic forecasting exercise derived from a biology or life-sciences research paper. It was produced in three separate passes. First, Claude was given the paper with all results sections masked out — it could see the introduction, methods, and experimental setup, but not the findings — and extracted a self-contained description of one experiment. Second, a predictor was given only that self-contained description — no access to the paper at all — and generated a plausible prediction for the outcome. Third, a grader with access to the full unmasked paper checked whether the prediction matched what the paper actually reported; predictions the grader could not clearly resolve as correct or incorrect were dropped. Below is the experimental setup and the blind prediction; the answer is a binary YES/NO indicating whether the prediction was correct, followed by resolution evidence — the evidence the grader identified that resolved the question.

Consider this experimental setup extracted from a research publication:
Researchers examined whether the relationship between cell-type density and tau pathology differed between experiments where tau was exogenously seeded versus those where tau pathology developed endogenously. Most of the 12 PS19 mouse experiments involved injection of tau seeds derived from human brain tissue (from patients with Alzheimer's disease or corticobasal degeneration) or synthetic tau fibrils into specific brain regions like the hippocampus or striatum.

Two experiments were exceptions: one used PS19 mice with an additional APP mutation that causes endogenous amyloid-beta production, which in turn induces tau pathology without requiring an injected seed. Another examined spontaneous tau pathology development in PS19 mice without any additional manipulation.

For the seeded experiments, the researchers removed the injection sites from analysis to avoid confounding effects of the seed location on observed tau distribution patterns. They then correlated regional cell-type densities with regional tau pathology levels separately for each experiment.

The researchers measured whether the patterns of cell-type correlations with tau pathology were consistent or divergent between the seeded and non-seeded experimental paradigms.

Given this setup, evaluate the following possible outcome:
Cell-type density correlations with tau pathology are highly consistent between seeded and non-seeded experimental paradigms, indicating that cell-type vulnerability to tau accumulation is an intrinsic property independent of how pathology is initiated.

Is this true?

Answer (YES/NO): NO